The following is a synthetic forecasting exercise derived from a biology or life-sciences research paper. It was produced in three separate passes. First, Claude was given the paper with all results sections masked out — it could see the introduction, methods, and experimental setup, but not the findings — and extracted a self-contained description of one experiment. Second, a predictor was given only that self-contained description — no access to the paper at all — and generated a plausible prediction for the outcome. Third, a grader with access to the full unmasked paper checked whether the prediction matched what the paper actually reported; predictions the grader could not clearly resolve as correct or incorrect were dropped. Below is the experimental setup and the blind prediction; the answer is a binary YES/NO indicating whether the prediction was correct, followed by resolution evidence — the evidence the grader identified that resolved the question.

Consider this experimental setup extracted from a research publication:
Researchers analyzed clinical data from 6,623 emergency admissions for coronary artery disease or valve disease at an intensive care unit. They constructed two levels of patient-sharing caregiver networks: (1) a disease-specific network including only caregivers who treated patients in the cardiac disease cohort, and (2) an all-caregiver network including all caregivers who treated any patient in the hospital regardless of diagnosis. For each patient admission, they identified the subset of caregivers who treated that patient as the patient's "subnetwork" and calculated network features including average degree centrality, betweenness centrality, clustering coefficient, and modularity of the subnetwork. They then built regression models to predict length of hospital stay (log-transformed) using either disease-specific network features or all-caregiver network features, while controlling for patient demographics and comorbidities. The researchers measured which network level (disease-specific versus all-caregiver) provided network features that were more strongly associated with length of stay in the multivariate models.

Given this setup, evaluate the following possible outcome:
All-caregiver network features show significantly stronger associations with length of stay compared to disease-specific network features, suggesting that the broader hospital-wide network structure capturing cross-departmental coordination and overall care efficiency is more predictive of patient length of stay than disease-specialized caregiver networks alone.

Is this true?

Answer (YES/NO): NO